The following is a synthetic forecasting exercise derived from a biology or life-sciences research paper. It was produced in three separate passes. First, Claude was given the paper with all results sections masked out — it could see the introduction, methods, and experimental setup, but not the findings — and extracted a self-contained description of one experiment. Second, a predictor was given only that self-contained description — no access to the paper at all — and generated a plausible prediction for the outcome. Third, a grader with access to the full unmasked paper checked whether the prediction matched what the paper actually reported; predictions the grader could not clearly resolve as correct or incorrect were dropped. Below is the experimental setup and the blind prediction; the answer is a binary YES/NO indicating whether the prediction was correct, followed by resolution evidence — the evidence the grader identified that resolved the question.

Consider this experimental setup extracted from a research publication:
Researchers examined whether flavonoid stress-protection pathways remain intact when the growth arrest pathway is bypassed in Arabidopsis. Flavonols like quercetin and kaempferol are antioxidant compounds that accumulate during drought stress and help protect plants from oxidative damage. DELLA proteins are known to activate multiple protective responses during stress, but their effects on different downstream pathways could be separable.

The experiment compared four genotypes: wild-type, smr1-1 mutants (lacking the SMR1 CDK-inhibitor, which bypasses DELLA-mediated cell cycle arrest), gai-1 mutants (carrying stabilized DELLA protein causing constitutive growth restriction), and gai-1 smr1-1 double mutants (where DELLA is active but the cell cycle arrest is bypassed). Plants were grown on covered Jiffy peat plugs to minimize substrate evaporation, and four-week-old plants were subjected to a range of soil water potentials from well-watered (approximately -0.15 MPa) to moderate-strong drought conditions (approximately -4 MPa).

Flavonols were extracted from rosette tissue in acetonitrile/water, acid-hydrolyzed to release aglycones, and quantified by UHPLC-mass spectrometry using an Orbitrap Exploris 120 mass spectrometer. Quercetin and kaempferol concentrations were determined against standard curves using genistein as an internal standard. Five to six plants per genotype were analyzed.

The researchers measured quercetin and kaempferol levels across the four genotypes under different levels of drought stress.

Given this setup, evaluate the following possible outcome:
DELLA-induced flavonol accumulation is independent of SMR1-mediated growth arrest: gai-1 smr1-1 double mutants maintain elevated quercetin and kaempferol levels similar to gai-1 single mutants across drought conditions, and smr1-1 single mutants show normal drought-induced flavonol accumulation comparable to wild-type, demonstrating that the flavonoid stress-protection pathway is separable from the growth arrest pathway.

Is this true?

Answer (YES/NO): YES